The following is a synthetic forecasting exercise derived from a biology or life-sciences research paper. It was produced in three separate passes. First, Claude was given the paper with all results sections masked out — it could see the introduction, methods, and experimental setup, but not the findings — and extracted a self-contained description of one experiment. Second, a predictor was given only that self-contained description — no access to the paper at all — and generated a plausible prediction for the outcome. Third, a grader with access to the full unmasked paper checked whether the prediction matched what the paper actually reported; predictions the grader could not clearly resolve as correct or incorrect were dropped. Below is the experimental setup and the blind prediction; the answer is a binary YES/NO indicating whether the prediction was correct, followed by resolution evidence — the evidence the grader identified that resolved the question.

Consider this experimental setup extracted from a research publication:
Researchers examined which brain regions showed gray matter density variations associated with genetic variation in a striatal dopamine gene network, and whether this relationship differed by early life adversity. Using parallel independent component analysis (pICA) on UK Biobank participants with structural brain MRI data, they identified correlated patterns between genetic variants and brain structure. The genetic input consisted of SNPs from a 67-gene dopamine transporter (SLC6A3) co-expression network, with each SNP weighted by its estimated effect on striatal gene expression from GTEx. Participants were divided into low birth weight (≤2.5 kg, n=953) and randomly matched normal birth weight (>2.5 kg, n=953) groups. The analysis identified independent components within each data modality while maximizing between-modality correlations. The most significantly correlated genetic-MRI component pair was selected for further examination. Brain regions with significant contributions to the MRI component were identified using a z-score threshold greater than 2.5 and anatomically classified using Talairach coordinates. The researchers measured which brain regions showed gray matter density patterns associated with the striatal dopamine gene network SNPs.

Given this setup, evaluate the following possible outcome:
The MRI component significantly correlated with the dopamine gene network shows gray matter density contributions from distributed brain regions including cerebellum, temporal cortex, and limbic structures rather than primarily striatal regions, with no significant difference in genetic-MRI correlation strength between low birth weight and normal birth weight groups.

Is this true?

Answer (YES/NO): NO